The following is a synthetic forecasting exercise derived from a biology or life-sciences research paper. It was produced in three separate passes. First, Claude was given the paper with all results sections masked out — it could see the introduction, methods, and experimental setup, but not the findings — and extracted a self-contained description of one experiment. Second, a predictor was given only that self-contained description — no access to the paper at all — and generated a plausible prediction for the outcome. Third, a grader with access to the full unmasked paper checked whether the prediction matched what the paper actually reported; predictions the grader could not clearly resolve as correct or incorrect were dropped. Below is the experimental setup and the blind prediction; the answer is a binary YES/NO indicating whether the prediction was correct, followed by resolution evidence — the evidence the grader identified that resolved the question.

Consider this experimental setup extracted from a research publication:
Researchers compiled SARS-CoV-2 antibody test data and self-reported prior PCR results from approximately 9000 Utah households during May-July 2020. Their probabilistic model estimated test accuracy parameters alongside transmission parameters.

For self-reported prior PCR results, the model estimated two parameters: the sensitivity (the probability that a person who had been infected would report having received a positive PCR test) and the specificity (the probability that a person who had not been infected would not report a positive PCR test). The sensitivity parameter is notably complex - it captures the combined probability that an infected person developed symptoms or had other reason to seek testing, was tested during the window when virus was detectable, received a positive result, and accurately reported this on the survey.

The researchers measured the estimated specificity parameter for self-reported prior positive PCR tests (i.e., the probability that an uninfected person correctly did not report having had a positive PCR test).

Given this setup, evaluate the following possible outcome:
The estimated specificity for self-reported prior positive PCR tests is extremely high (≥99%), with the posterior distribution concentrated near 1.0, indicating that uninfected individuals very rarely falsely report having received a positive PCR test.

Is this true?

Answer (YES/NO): YES